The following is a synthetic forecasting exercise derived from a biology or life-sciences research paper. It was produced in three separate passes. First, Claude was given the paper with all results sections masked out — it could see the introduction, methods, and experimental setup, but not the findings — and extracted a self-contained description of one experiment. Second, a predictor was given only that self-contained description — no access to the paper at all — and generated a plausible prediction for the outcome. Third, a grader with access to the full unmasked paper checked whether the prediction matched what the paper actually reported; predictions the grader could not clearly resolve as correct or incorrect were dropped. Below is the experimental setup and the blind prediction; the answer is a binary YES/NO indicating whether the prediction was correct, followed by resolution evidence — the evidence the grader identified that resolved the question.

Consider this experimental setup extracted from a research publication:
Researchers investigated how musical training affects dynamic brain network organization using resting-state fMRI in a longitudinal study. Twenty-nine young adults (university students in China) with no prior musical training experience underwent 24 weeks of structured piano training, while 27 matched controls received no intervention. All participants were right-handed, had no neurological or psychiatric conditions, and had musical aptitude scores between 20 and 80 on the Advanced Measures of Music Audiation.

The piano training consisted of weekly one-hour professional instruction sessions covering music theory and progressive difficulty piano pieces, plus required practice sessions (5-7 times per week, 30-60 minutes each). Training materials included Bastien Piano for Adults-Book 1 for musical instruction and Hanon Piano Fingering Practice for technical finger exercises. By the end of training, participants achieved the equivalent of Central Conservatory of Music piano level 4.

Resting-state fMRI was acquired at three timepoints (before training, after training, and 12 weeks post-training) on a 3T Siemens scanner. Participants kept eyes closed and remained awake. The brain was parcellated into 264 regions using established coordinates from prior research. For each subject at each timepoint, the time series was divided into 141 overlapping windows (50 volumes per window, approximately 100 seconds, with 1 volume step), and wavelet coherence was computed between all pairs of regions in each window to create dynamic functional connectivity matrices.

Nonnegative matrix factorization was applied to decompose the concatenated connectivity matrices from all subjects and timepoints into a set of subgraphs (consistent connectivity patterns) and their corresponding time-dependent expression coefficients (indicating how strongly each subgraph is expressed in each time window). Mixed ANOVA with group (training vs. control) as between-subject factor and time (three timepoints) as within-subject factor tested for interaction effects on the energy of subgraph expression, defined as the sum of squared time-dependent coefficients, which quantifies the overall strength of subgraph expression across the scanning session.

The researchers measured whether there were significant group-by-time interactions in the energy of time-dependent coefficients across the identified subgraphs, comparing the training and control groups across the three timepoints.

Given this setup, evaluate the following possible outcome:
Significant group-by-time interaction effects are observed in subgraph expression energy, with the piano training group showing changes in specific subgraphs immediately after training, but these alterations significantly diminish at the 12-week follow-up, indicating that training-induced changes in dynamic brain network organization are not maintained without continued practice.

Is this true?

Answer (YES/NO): YES